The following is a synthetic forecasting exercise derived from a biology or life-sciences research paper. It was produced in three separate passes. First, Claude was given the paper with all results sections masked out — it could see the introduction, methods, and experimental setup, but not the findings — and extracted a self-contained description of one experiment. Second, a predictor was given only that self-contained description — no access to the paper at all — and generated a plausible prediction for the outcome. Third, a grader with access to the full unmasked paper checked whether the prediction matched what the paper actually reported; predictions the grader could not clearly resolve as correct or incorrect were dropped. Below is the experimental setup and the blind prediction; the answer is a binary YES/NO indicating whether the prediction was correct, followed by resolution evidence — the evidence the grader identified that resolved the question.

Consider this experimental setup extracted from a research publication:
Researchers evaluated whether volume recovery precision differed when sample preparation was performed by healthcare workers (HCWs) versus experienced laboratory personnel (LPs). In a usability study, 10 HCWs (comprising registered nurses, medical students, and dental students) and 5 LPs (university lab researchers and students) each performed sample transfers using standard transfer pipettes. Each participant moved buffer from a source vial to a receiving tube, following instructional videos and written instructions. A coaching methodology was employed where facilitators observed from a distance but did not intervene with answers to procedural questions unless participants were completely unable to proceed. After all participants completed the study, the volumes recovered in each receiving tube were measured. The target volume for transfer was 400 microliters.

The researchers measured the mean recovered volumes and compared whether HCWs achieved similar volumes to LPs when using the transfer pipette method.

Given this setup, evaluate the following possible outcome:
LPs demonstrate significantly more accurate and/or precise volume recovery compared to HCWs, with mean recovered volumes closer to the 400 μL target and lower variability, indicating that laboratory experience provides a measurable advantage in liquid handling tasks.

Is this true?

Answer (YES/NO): NO